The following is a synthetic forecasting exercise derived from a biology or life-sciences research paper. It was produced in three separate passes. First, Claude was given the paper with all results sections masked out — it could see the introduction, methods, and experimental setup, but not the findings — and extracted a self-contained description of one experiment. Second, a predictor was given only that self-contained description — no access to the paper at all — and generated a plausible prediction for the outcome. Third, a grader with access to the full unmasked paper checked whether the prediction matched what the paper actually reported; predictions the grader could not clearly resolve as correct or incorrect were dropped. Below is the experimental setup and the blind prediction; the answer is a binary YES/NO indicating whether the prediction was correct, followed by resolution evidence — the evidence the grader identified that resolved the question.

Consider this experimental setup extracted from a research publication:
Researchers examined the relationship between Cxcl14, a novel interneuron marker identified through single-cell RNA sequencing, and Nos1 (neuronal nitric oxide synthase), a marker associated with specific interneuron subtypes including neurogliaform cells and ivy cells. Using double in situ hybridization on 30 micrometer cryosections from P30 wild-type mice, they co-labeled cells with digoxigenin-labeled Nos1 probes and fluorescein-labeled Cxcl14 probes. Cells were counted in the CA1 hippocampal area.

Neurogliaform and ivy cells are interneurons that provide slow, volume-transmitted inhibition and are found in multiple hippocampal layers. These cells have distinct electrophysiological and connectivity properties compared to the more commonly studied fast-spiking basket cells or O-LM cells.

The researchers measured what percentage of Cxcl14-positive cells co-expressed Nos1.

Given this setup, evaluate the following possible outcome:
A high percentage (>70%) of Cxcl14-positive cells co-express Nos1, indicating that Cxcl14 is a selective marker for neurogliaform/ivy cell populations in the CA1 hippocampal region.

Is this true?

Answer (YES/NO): NO